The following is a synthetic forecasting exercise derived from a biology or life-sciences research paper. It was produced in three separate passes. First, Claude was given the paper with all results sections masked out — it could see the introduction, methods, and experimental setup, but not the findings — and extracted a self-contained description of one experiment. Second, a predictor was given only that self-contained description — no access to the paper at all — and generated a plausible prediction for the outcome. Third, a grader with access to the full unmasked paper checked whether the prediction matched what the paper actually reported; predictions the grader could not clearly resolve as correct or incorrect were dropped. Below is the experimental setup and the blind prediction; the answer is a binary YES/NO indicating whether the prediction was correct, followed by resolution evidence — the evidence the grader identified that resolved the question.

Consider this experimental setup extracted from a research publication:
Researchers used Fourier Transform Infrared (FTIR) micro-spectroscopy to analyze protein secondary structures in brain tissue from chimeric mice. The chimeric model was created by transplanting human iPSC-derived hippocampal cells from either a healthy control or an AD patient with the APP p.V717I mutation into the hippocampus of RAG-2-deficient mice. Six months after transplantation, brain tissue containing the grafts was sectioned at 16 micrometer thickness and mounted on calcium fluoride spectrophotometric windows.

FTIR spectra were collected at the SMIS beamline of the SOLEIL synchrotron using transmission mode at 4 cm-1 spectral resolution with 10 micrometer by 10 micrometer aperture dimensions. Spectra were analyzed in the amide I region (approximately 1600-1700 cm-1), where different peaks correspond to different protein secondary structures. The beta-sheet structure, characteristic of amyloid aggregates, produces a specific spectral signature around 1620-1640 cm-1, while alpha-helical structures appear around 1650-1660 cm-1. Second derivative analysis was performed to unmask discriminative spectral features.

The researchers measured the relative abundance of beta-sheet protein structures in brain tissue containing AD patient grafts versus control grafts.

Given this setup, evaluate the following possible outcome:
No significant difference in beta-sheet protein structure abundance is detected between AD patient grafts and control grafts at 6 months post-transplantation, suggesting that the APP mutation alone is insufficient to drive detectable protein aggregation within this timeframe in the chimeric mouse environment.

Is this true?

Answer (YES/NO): NO